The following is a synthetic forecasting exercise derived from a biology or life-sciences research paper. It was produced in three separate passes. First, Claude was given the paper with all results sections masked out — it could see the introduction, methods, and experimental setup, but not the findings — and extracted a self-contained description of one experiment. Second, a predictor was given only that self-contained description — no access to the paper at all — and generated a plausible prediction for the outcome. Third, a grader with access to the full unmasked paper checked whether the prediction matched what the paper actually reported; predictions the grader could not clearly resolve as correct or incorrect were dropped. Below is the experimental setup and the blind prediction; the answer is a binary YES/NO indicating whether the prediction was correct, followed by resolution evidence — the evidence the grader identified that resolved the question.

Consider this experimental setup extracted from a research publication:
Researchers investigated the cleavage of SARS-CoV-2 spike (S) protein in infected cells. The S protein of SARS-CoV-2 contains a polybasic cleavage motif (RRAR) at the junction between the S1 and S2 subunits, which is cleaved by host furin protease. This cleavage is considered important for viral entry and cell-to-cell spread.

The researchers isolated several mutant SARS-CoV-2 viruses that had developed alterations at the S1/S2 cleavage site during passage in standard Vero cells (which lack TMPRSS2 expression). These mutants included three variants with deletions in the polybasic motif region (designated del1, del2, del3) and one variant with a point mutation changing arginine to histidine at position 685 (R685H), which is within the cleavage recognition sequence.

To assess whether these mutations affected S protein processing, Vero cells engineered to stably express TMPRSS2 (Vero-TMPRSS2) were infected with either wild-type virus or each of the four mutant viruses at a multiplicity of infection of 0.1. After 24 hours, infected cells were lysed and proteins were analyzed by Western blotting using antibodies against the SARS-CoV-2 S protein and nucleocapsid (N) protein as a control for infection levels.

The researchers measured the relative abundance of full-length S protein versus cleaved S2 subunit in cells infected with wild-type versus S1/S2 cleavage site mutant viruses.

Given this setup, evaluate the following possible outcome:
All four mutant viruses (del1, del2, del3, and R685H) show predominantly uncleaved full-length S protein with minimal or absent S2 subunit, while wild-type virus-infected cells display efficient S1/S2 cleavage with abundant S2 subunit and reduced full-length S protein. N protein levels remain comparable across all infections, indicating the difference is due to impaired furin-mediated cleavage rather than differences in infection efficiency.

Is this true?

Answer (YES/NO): NO